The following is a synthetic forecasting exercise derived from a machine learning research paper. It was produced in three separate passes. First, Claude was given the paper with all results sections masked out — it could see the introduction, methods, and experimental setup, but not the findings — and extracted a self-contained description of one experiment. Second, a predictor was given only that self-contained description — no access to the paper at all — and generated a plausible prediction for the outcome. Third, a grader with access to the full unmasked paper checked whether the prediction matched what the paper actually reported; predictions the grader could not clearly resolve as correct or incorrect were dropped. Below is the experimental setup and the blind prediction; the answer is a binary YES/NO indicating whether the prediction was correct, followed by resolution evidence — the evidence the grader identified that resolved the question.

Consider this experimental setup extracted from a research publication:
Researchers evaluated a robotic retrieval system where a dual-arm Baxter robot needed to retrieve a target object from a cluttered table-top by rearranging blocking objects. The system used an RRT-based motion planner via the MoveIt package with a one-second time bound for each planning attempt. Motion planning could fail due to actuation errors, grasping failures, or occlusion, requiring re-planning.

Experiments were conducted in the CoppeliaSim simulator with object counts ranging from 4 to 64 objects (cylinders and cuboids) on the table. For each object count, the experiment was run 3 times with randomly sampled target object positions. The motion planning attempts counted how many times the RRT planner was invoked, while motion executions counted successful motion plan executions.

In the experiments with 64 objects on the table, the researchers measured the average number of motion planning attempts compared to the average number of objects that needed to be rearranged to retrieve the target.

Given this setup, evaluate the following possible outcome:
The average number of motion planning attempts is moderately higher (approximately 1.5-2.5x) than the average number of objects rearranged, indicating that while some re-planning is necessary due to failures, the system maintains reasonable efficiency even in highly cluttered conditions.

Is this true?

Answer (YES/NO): NO